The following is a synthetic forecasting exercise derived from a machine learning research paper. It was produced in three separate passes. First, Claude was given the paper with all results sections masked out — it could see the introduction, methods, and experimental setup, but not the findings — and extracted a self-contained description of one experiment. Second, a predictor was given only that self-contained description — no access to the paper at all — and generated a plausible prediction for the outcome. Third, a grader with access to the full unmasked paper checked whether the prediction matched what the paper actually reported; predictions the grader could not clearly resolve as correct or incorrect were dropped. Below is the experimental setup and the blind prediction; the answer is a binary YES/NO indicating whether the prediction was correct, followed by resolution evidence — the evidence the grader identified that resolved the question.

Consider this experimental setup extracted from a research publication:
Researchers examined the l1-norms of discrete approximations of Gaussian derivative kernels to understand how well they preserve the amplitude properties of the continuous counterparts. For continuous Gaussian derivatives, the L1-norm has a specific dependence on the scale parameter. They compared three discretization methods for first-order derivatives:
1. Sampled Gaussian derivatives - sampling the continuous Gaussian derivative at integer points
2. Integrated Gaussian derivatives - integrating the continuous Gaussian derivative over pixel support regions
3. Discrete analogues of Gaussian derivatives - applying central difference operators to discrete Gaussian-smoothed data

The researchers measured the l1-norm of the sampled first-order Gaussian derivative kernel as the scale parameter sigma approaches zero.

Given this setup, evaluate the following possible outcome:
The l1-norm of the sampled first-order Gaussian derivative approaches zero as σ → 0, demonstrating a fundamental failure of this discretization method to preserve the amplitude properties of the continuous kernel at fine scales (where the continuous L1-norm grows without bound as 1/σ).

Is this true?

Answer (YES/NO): YES